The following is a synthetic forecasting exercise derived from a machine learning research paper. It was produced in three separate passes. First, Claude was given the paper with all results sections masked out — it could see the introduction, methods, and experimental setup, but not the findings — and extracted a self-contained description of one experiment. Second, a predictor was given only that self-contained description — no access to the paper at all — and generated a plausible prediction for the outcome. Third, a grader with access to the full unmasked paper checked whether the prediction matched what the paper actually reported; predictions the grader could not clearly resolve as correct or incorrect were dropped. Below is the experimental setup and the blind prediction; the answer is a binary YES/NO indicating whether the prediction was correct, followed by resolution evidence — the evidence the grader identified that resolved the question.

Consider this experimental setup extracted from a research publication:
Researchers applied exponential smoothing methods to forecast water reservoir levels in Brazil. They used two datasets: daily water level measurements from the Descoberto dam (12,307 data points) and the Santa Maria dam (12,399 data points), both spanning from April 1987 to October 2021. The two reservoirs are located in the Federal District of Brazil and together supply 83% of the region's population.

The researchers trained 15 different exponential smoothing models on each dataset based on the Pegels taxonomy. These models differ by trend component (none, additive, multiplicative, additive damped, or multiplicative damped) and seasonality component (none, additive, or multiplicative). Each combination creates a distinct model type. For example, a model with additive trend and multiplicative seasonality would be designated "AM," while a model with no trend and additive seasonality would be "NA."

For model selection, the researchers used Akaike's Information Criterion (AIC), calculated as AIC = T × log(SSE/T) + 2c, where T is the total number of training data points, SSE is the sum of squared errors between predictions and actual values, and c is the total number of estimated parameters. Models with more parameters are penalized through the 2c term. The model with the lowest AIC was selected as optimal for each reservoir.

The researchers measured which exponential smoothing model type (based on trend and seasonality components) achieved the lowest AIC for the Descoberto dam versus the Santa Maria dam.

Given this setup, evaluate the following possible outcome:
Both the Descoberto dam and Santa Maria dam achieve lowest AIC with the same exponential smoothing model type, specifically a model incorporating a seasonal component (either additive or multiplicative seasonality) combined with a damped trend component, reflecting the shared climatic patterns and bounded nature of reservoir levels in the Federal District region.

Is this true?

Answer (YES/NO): YES